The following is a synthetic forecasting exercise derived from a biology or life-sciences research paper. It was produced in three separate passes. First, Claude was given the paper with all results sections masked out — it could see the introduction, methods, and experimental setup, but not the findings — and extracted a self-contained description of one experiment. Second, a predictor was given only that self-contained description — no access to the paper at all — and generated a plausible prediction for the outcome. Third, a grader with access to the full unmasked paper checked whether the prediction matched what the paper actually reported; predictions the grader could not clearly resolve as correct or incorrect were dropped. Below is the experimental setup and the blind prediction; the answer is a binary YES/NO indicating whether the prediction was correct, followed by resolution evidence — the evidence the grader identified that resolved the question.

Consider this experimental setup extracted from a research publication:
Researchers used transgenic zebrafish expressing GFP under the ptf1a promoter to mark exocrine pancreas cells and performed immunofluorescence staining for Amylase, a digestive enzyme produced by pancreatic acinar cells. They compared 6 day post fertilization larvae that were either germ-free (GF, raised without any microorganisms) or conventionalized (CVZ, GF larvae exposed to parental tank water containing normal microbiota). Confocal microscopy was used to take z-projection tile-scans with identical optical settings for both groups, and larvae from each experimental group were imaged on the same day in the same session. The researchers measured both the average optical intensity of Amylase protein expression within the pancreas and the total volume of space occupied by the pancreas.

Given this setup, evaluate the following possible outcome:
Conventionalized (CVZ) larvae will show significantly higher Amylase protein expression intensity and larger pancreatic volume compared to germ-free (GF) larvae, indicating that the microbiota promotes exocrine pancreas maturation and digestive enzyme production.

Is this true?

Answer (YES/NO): NO